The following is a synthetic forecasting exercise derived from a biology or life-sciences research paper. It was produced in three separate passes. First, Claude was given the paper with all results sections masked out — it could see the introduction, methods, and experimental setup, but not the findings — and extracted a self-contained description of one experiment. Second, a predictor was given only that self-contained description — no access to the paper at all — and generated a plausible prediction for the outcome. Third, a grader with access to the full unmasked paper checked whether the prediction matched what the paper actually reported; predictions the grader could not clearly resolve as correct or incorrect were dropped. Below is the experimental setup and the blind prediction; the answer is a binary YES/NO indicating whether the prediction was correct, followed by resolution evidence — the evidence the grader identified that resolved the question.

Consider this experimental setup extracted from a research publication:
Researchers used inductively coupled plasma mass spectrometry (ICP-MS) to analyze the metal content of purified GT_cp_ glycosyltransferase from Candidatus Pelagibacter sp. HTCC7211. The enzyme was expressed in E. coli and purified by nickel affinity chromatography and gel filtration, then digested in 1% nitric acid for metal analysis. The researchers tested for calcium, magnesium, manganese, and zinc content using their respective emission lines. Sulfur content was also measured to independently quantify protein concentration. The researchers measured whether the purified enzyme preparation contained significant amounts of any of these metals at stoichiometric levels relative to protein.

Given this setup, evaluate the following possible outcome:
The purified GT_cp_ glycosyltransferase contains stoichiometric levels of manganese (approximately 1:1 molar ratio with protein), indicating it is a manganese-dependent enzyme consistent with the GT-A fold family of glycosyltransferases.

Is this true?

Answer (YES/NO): NO